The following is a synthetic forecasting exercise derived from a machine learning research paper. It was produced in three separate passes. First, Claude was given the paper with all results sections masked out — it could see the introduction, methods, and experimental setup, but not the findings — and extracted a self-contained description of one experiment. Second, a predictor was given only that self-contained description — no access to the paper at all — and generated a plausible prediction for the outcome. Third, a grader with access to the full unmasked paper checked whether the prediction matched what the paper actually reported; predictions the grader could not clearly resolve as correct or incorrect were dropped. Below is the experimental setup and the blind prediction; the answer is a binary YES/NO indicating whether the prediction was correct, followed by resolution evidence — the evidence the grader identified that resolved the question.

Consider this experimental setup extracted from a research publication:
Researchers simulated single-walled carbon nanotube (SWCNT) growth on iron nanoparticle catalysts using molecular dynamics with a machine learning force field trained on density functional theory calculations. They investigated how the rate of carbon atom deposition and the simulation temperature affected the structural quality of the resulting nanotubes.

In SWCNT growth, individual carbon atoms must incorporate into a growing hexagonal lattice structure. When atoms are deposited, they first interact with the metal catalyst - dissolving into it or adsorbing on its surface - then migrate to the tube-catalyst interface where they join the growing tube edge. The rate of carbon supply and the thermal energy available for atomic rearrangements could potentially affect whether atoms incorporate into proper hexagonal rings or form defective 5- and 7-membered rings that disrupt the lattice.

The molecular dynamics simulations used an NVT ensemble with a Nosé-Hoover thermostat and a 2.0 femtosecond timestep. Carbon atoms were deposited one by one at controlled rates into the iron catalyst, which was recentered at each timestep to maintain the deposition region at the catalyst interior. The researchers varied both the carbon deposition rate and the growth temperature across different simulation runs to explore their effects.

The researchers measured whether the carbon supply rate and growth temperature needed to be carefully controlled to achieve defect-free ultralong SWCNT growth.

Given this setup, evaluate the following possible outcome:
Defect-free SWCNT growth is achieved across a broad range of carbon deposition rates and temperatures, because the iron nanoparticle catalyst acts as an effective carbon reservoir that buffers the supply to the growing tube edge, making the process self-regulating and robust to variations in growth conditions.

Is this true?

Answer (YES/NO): NO